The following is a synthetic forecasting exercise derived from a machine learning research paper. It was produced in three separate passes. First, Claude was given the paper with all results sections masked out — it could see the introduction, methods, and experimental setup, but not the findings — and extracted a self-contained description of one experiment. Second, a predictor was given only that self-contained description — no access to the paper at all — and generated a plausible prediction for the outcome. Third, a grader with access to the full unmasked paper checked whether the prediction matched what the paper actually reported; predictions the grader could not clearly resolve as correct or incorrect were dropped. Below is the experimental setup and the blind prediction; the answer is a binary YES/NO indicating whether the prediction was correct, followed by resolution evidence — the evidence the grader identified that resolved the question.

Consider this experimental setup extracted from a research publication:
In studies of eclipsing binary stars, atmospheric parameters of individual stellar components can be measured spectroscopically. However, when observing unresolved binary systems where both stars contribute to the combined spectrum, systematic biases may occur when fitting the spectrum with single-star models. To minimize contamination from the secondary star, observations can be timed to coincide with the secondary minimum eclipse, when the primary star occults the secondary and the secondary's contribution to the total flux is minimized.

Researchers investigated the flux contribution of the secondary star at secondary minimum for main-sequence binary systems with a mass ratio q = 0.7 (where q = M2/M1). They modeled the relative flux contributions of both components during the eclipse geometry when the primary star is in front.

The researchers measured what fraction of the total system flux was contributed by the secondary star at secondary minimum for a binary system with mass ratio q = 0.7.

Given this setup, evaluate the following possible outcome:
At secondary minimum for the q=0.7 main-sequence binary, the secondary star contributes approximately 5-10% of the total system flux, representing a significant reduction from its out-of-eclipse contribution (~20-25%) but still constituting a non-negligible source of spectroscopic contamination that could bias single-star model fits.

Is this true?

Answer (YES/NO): YES